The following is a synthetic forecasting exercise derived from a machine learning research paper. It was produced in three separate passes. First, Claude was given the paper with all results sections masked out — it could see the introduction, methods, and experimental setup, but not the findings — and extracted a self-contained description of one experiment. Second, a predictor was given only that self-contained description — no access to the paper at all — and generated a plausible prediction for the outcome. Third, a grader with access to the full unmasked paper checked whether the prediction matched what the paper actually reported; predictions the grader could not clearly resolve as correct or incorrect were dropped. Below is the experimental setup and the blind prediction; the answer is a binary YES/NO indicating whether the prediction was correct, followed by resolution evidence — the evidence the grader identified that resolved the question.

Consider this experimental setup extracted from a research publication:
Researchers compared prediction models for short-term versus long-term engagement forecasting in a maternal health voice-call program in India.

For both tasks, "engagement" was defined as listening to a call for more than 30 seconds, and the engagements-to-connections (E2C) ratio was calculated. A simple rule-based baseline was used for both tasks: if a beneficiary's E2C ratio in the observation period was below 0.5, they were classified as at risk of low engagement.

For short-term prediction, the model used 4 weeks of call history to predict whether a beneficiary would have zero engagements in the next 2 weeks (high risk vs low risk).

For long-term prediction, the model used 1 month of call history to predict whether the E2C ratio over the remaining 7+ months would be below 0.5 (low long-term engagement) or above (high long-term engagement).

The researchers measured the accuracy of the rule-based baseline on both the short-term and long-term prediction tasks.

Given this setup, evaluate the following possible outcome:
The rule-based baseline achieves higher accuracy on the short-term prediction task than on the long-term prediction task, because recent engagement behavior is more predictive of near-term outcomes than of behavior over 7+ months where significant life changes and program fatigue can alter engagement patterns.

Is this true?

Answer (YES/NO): YES